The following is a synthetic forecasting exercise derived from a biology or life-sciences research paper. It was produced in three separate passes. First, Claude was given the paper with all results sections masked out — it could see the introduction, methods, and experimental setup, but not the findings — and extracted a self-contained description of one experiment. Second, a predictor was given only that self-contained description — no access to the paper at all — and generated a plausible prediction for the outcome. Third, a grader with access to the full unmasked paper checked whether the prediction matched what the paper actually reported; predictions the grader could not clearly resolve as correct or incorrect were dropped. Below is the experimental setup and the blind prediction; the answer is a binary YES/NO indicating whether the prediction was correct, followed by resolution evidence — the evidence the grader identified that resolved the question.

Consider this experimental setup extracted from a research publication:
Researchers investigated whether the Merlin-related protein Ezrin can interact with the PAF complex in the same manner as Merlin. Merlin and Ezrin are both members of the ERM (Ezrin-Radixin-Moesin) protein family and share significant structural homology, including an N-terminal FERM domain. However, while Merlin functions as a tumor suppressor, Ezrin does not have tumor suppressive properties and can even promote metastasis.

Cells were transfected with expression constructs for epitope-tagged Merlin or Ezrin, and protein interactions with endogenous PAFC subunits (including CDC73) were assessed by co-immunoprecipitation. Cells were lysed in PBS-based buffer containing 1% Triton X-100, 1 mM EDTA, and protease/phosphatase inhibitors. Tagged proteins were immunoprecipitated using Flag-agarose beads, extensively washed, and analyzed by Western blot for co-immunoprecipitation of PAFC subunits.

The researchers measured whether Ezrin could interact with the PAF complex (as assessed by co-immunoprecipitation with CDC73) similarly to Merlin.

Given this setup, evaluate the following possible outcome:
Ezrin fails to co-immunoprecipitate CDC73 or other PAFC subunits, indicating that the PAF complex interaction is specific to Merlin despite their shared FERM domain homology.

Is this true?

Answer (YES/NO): YES